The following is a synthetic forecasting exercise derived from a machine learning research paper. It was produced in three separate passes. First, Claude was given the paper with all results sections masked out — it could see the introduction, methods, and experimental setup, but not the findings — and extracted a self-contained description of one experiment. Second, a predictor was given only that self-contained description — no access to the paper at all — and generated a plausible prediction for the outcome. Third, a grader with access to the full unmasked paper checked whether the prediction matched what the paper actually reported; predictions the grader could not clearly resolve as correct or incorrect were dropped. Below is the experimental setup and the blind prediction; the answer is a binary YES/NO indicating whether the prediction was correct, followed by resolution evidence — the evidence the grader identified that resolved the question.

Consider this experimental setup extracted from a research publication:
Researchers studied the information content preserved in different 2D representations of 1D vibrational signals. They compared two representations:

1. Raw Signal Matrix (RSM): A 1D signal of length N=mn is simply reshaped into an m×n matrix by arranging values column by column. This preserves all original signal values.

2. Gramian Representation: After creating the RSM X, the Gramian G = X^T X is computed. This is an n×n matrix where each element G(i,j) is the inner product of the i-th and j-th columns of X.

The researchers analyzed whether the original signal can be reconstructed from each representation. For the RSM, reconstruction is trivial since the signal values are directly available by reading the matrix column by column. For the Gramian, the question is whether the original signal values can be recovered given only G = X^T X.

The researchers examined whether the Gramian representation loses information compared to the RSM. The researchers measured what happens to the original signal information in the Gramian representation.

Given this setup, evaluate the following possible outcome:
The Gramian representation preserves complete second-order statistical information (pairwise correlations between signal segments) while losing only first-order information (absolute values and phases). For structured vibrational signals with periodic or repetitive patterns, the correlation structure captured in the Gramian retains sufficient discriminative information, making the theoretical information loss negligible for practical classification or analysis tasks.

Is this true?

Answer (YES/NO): NO